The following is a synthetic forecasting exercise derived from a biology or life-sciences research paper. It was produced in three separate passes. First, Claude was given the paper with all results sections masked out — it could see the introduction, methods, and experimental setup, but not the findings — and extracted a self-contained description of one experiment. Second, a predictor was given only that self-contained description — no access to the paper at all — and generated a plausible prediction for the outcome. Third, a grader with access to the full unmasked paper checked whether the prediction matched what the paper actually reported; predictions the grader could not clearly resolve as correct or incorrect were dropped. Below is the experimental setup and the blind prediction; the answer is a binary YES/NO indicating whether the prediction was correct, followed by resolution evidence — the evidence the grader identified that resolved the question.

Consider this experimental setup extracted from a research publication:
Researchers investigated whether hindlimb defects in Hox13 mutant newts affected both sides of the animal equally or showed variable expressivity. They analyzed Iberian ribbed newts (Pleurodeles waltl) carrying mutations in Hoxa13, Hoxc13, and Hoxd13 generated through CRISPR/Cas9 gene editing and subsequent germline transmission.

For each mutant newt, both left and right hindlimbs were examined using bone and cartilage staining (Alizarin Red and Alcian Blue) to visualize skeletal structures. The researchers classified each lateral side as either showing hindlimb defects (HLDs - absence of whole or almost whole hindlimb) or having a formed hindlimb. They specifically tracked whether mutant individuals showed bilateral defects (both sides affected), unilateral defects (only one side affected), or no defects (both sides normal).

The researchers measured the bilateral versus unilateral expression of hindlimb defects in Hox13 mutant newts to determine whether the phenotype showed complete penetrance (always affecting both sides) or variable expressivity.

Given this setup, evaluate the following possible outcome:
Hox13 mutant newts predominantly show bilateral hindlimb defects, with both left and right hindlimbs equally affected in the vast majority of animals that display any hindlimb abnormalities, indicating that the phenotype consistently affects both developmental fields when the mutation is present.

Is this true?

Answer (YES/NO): NO